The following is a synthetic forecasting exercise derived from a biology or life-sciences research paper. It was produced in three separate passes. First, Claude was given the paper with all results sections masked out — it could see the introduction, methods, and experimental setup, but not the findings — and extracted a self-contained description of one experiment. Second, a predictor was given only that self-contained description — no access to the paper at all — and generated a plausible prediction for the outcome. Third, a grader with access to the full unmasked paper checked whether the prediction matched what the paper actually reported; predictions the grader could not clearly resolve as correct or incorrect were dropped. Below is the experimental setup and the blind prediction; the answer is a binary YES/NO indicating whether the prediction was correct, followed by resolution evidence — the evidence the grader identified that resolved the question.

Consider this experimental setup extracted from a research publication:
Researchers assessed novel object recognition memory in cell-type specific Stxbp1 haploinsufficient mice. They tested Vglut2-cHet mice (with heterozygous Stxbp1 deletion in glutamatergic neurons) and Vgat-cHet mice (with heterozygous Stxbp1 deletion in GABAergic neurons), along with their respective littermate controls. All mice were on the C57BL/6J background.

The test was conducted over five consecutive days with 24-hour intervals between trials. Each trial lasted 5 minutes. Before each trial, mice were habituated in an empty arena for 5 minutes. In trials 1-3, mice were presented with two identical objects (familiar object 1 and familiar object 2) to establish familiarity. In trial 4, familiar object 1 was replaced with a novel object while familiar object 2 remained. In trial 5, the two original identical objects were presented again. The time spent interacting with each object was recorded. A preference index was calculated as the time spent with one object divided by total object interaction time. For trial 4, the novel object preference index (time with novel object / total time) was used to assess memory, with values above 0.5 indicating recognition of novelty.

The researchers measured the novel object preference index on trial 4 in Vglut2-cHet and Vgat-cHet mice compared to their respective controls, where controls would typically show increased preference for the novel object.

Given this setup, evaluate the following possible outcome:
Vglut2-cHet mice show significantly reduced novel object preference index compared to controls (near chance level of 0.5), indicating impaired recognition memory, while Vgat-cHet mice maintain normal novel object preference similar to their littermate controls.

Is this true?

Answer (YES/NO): NO